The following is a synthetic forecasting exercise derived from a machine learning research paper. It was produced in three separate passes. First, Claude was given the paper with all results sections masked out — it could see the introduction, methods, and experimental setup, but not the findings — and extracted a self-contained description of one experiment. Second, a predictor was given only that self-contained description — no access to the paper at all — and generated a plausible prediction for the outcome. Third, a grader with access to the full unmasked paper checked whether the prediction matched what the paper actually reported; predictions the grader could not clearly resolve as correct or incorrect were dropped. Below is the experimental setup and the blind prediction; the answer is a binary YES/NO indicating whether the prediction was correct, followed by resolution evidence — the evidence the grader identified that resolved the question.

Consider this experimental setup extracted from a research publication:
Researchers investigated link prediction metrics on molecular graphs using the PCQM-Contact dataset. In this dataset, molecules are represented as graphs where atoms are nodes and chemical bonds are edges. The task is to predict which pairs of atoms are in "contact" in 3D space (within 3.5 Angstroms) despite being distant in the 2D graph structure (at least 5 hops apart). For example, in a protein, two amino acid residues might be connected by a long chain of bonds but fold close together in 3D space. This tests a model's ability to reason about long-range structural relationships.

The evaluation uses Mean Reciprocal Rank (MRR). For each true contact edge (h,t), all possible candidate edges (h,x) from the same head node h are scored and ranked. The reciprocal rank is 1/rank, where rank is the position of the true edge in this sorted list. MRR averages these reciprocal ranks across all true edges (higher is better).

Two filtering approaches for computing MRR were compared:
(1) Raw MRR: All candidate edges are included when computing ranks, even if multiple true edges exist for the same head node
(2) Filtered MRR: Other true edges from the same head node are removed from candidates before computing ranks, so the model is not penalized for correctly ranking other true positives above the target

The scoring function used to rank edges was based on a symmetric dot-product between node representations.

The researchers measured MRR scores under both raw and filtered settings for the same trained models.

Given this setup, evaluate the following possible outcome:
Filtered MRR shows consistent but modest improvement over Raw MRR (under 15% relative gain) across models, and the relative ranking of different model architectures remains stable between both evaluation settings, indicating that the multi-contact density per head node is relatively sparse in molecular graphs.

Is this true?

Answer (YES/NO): YES